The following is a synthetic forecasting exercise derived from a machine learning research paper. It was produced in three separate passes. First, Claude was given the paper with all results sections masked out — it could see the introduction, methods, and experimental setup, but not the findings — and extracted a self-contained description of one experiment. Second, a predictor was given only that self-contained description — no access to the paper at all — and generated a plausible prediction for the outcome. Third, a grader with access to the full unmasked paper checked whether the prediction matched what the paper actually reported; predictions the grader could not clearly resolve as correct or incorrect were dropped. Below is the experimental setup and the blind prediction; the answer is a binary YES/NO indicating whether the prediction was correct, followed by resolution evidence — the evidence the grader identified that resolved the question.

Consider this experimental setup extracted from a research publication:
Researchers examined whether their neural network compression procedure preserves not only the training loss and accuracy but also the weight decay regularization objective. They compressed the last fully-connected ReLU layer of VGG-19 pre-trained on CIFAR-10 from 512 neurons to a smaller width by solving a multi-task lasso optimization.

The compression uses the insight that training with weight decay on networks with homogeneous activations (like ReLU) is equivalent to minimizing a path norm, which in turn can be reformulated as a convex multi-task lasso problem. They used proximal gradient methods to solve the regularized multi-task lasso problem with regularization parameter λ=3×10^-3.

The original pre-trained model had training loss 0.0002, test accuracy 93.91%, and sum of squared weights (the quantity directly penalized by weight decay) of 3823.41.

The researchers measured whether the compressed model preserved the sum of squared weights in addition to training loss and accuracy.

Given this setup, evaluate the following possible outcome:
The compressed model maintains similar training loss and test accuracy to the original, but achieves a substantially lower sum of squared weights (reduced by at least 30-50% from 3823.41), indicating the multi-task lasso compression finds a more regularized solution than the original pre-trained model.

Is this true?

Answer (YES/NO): NO